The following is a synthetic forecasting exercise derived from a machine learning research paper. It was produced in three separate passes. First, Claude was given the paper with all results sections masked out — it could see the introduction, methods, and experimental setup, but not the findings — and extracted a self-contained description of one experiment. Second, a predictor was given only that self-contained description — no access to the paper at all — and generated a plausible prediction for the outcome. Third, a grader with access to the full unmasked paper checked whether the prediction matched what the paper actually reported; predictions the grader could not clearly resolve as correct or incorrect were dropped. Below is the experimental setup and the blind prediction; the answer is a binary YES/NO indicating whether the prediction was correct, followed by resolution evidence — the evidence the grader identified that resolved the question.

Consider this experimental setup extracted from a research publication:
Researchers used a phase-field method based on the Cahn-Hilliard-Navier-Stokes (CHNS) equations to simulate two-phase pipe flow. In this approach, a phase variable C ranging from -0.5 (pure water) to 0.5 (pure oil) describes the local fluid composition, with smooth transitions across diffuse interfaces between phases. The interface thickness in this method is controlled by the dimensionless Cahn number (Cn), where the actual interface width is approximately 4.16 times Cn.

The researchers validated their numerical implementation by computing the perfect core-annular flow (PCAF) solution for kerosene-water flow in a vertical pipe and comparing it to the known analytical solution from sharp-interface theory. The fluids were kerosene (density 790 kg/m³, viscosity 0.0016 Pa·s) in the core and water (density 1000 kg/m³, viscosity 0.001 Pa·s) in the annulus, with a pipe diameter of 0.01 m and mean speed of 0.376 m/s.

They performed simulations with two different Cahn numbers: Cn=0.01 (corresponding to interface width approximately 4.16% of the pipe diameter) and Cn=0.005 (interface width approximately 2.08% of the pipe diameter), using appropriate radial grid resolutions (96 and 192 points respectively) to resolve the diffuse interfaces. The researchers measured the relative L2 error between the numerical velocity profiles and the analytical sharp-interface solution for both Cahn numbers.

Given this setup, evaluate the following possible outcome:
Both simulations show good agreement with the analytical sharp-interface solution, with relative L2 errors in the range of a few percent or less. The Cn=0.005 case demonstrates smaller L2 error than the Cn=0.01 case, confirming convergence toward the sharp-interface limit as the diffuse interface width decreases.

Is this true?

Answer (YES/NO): YES